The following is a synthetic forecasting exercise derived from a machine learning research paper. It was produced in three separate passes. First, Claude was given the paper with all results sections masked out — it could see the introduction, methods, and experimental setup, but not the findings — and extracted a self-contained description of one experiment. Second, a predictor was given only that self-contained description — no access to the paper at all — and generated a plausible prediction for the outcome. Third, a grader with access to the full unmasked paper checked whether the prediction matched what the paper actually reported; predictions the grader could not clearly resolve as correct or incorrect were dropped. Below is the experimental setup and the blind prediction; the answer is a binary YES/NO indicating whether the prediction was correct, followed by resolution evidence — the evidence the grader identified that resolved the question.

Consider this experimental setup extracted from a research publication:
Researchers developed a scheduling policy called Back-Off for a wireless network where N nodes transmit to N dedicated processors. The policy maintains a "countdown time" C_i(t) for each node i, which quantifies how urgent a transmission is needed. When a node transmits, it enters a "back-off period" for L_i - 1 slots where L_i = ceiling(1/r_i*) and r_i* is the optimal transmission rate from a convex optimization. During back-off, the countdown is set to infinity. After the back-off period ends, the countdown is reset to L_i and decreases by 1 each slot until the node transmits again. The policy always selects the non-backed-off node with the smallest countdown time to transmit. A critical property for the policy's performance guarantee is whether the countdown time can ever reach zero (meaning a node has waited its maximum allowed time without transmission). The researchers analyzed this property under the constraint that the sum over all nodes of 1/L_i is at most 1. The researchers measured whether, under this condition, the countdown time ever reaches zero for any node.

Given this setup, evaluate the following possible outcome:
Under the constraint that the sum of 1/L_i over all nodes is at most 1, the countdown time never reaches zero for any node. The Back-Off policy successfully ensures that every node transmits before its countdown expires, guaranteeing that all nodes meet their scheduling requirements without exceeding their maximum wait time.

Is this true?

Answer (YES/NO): YES